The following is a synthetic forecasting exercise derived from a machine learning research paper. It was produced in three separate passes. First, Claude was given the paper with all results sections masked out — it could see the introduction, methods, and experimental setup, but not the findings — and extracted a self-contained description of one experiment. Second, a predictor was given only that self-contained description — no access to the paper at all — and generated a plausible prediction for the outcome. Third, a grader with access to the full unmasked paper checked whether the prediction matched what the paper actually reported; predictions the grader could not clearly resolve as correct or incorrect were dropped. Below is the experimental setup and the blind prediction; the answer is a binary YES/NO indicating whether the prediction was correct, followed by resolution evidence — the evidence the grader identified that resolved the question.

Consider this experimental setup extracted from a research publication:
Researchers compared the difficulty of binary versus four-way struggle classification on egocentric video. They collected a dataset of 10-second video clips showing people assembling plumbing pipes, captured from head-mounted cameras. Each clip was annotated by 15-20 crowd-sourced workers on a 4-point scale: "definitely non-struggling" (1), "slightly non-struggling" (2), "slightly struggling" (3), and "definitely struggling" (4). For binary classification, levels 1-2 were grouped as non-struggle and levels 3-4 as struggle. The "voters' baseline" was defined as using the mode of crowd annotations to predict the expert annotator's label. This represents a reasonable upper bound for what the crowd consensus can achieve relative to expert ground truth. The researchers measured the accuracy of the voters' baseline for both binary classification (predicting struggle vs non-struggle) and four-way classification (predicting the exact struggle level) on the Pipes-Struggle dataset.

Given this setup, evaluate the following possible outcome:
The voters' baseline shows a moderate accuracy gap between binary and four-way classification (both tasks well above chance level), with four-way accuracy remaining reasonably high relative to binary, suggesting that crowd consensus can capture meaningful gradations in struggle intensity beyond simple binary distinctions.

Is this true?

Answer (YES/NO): NO